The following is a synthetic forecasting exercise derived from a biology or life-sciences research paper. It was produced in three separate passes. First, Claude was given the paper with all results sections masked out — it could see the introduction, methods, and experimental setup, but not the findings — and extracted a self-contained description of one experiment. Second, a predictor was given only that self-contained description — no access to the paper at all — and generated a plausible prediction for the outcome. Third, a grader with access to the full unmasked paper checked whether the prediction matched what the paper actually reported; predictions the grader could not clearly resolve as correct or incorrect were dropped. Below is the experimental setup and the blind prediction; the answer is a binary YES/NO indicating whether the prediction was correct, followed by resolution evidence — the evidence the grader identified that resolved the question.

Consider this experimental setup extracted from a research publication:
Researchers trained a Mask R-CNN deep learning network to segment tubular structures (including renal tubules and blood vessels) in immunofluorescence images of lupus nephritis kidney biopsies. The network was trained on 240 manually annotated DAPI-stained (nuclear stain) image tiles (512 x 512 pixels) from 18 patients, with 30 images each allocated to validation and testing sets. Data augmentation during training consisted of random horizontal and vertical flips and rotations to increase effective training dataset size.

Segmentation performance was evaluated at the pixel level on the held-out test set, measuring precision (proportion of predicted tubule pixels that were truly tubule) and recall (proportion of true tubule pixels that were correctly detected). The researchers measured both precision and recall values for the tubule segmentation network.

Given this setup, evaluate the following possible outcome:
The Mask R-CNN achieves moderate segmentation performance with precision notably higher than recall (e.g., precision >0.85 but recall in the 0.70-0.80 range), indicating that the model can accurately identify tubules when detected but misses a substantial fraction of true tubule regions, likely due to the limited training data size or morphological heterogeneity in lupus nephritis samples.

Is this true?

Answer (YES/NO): NO